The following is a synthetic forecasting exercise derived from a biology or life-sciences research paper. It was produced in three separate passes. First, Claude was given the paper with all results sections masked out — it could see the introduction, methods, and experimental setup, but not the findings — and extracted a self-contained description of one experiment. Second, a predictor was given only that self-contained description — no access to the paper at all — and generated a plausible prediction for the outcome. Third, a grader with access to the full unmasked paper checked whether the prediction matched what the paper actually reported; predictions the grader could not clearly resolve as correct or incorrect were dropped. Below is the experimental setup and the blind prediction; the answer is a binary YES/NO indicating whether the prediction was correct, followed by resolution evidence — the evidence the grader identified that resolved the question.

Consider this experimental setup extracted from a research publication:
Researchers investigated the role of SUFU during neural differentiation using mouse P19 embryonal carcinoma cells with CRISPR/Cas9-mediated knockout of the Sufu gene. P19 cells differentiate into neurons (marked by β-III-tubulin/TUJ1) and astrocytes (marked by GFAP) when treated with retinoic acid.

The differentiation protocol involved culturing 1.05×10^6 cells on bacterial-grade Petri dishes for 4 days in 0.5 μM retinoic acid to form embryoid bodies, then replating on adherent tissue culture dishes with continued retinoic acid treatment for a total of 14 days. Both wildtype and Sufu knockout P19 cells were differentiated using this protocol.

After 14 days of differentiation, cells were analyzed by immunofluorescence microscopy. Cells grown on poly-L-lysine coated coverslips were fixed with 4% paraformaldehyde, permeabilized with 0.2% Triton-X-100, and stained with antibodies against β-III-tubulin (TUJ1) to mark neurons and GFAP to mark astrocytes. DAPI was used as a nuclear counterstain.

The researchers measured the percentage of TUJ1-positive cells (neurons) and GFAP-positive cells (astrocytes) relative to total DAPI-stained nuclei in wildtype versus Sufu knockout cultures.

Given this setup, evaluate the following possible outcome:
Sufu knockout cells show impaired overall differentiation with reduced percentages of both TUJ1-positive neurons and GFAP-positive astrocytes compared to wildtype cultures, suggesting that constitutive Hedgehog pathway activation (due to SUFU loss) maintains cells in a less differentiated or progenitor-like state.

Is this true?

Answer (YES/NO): NO